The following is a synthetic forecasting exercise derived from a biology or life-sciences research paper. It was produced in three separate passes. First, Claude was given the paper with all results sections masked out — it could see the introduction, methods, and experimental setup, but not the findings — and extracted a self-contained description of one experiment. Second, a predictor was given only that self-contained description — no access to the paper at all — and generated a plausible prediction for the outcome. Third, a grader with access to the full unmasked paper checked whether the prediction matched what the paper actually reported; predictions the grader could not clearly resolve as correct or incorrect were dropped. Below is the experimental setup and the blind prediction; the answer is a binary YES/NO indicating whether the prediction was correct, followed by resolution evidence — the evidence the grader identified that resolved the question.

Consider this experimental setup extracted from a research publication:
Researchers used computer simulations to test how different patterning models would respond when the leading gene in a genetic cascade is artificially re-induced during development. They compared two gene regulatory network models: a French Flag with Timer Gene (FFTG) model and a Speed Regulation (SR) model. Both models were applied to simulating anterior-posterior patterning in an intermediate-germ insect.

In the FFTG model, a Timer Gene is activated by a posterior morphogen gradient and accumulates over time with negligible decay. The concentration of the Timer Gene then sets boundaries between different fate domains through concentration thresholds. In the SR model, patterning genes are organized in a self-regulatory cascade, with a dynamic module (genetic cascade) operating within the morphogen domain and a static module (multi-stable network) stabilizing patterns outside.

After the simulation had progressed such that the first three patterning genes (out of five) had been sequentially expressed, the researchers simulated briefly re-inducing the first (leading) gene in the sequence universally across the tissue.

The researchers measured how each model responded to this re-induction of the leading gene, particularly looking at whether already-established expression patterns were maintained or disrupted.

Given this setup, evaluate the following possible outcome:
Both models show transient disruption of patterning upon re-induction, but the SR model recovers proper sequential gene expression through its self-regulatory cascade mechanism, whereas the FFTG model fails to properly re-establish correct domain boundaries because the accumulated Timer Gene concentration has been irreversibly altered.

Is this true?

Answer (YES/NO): NO